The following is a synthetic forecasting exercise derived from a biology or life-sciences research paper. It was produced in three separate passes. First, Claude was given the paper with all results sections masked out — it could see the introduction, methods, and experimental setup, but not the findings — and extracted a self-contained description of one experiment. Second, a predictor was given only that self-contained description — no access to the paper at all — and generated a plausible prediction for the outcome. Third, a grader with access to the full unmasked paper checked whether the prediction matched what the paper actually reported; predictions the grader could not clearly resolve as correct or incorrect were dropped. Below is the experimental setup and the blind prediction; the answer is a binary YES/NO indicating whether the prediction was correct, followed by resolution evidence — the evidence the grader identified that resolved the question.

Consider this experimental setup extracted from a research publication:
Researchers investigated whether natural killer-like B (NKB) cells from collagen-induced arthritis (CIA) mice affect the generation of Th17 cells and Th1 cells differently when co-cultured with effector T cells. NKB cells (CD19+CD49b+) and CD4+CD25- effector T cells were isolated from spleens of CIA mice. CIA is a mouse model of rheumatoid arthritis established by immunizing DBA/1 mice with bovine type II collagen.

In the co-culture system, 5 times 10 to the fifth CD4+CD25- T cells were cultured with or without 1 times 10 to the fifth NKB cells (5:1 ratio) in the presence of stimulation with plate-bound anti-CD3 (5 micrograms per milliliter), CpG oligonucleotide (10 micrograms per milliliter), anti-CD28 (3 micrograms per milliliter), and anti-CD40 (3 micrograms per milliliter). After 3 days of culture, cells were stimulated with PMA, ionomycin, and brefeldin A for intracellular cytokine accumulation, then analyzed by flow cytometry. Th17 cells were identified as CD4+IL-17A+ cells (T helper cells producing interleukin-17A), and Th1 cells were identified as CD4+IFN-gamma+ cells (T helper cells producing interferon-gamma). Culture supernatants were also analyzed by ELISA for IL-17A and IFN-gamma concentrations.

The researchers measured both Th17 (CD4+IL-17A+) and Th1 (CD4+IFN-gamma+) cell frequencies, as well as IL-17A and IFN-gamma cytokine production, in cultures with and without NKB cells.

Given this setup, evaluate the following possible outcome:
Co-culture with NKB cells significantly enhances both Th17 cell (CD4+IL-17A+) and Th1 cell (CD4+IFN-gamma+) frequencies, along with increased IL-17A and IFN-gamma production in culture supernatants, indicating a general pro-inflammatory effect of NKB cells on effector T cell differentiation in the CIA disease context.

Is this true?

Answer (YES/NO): NO